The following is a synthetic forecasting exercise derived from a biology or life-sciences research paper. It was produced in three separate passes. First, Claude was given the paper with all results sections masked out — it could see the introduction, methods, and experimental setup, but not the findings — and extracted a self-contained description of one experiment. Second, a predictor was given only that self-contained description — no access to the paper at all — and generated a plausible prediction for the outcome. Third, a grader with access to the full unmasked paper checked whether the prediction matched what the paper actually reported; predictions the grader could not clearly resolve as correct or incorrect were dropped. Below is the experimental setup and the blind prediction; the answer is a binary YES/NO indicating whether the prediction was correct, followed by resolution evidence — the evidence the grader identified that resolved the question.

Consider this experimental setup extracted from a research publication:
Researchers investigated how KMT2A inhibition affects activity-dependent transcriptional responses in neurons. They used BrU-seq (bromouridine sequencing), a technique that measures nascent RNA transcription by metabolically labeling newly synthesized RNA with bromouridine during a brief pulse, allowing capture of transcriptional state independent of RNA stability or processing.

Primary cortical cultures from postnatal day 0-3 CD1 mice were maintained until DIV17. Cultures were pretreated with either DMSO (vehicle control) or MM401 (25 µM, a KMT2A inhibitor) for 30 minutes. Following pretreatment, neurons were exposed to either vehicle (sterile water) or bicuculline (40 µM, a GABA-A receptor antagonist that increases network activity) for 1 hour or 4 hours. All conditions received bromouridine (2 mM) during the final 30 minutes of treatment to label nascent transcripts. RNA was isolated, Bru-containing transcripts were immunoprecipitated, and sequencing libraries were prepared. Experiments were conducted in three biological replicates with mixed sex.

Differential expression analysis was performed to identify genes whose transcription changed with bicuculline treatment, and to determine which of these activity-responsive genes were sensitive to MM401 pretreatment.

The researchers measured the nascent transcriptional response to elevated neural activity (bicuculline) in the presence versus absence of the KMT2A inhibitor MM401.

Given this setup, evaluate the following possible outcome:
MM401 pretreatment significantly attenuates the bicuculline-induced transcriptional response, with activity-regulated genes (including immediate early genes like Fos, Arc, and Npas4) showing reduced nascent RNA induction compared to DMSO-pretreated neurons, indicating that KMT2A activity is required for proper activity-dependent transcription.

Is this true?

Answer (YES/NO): NO